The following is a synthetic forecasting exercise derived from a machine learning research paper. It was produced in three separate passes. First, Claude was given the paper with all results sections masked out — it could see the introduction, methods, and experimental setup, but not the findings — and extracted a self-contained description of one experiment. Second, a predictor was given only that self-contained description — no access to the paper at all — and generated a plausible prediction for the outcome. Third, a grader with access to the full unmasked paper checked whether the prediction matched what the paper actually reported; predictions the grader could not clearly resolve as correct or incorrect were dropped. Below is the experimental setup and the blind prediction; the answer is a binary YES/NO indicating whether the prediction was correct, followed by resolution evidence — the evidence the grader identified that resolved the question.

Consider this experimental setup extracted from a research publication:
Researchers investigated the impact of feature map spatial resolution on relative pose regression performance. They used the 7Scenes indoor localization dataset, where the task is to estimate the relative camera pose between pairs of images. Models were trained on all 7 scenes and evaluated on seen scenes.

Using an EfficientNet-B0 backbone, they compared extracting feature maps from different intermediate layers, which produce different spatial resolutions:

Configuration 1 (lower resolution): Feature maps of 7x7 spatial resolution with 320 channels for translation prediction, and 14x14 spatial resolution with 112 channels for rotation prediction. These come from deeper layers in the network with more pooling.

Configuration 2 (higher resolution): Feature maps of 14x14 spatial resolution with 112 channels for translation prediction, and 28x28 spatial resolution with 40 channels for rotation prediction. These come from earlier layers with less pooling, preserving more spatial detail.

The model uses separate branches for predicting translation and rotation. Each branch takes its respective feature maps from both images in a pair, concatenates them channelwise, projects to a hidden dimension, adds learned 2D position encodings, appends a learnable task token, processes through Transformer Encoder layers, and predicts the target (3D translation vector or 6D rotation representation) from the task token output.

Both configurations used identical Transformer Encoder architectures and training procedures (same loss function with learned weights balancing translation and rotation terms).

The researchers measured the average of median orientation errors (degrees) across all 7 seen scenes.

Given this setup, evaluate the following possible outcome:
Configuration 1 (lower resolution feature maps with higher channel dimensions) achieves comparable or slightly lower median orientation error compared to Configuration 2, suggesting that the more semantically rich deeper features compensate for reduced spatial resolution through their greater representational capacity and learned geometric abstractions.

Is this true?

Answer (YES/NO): NO